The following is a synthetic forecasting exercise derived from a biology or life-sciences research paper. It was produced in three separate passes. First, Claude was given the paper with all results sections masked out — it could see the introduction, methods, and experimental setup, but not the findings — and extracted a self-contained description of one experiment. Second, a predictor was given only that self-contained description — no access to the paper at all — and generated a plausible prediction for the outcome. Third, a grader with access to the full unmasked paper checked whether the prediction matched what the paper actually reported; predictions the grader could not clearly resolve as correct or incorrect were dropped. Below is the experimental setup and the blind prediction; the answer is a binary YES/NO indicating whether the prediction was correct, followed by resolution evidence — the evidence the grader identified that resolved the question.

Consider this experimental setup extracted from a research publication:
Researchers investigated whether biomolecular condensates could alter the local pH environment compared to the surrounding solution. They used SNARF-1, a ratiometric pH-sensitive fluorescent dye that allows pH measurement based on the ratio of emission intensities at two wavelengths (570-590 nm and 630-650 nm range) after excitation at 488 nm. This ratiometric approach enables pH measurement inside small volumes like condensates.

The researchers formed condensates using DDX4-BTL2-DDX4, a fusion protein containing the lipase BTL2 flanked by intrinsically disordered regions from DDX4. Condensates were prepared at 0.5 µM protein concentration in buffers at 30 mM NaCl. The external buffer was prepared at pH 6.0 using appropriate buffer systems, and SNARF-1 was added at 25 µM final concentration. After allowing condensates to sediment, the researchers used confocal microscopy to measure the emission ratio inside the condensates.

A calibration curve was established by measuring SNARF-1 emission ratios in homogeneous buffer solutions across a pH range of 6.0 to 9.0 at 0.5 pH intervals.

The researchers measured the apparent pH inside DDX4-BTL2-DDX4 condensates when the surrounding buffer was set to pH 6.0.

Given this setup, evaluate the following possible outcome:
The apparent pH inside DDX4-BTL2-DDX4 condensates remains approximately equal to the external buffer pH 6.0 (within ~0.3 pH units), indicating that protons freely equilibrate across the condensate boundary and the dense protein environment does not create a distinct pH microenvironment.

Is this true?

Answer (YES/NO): NO